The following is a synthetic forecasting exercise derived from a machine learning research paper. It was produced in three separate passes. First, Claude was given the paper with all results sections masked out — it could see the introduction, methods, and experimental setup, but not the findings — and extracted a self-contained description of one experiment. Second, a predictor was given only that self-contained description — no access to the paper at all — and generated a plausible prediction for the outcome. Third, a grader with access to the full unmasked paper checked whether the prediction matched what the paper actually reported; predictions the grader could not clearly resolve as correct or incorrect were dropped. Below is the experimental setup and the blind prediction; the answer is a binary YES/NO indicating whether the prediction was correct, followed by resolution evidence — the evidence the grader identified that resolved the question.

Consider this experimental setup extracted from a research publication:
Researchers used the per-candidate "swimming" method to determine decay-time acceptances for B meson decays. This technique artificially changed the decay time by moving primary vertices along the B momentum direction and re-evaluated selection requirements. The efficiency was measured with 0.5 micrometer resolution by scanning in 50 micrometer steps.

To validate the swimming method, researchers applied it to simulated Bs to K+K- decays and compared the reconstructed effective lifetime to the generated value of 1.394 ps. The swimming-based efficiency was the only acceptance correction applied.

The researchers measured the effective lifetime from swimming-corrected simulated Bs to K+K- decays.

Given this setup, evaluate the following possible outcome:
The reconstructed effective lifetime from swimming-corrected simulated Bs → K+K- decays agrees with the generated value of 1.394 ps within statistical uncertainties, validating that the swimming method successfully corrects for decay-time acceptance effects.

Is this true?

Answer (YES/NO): NO